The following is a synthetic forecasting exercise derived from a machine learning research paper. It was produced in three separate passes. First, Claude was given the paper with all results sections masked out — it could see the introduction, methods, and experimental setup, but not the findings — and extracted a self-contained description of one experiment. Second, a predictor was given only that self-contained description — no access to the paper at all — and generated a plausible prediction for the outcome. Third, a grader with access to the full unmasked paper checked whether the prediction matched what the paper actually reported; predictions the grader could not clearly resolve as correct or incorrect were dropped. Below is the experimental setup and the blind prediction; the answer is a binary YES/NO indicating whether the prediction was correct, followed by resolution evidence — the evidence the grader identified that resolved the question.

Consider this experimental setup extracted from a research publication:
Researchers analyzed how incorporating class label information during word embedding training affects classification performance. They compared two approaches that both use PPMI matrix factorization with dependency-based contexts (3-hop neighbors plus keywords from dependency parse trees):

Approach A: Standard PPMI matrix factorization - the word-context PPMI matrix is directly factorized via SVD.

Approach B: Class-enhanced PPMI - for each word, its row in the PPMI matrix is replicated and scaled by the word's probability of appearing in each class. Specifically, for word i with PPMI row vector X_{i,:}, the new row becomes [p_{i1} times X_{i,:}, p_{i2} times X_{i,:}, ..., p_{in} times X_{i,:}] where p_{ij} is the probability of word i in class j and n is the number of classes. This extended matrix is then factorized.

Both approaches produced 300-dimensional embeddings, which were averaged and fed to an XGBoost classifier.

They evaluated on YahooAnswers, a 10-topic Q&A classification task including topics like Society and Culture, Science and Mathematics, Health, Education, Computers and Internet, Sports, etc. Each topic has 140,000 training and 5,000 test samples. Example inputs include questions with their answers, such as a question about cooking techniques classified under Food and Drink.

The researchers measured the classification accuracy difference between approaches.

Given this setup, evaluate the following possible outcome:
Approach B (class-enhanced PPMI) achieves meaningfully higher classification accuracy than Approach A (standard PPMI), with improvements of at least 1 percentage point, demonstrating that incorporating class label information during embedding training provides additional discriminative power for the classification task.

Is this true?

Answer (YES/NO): YES